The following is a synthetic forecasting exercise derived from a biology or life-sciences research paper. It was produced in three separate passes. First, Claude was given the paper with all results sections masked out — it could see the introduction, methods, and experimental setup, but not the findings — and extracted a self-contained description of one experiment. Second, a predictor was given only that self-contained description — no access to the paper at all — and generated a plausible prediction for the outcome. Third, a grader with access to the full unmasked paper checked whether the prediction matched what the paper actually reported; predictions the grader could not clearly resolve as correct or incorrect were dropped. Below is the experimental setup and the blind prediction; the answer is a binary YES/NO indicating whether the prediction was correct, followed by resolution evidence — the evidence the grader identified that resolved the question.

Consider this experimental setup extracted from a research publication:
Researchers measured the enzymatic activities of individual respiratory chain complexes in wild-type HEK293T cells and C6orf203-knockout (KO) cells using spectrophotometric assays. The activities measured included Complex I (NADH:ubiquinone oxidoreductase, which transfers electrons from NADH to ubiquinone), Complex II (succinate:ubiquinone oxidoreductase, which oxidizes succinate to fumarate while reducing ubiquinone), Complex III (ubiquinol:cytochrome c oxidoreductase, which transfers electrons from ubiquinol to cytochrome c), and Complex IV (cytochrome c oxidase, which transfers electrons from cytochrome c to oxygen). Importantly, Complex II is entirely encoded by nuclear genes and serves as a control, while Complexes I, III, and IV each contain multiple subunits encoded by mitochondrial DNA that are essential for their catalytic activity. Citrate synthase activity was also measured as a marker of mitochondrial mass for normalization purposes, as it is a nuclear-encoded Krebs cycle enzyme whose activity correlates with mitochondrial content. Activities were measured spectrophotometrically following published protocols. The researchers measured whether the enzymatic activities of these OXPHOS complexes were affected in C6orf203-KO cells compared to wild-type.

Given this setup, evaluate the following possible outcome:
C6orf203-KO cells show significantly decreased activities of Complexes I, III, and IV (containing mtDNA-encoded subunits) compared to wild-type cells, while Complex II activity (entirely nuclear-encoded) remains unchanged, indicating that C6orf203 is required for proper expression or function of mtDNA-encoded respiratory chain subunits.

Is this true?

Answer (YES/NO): YES